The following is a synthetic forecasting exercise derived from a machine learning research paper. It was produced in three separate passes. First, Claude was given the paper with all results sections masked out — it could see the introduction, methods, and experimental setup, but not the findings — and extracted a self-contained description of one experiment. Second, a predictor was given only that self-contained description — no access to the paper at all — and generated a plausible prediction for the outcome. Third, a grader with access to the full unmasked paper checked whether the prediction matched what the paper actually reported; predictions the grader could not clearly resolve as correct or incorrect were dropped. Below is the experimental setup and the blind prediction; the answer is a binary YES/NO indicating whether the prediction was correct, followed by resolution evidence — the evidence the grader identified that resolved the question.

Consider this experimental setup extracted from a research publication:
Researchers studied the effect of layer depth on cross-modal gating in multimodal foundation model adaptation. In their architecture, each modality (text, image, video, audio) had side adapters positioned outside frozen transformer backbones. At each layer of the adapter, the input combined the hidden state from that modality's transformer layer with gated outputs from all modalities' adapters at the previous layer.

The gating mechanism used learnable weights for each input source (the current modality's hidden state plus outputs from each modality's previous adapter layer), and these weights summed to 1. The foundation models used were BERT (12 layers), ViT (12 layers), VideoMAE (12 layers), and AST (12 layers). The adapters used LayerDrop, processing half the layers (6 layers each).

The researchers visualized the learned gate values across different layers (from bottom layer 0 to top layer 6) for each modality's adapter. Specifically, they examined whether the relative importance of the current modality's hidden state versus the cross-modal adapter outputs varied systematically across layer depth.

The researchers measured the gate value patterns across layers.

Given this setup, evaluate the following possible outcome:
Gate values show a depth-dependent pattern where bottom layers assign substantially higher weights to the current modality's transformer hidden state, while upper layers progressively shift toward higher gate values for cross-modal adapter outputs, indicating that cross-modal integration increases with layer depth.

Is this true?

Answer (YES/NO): NO